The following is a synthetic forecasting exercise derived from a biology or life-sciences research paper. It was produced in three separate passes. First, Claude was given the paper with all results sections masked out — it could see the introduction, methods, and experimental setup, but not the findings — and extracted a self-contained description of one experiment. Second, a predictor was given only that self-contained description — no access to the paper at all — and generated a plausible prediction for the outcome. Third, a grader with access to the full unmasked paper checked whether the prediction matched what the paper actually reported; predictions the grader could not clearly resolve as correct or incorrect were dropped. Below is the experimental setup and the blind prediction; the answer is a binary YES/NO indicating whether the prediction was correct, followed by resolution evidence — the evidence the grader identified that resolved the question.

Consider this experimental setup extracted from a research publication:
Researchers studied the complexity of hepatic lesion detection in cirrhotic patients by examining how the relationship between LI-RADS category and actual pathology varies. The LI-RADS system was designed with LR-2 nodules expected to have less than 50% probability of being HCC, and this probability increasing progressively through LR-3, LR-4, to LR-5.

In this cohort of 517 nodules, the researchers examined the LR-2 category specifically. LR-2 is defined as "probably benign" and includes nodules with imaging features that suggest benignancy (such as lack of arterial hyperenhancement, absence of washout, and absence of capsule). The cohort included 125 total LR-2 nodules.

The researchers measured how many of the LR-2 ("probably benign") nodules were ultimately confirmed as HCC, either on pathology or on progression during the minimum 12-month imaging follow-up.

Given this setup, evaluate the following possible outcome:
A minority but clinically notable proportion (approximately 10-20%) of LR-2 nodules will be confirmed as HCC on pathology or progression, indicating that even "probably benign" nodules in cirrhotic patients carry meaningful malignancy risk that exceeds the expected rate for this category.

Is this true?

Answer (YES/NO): NO